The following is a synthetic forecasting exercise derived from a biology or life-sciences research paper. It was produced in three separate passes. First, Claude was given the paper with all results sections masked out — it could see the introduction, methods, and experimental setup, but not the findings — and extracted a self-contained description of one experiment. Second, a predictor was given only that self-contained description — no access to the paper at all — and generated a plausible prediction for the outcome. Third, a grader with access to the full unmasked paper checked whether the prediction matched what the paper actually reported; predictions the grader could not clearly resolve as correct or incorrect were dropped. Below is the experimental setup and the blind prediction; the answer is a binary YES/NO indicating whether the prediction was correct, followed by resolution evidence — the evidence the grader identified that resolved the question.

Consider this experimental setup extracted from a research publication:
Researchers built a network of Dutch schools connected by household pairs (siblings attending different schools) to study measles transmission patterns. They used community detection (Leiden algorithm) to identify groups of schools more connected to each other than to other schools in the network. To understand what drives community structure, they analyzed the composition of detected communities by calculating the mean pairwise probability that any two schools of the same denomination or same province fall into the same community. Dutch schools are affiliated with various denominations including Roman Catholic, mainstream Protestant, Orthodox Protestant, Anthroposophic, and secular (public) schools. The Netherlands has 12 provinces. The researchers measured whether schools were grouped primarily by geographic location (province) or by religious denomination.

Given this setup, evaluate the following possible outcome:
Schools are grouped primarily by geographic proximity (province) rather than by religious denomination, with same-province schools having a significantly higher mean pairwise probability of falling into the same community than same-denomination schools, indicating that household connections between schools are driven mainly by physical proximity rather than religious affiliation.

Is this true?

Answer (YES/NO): YES